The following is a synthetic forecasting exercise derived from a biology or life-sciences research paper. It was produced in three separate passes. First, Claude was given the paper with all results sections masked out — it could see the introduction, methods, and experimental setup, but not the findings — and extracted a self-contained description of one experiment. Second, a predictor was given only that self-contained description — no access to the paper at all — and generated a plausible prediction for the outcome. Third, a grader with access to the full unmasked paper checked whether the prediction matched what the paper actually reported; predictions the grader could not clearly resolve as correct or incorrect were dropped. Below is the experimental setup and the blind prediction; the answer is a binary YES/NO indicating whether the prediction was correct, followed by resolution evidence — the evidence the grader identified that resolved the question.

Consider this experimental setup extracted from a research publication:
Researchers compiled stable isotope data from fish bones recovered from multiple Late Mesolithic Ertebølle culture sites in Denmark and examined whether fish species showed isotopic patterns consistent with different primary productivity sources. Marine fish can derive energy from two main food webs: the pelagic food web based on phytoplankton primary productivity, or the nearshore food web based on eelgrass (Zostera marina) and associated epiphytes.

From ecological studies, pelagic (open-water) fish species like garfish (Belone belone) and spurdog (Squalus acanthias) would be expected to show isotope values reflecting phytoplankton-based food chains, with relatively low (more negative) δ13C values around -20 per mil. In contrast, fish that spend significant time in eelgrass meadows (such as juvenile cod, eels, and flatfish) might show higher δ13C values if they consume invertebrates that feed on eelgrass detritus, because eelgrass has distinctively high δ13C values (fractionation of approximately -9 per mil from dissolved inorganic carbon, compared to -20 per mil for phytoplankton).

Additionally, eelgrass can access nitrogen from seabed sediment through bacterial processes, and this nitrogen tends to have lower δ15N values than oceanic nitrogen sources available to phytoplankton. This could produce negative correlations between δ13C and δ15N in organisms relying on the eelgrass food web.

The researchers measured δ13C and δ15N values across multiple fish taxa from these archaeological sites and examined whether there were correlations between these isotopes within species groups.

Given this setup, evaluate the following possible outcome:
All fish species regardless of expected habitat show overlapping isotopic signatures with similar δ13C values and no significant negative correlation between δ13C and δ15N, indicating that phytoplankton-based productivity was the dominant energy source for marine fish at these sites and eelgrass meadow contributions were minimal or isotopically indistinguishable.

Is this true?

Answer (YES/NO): NO